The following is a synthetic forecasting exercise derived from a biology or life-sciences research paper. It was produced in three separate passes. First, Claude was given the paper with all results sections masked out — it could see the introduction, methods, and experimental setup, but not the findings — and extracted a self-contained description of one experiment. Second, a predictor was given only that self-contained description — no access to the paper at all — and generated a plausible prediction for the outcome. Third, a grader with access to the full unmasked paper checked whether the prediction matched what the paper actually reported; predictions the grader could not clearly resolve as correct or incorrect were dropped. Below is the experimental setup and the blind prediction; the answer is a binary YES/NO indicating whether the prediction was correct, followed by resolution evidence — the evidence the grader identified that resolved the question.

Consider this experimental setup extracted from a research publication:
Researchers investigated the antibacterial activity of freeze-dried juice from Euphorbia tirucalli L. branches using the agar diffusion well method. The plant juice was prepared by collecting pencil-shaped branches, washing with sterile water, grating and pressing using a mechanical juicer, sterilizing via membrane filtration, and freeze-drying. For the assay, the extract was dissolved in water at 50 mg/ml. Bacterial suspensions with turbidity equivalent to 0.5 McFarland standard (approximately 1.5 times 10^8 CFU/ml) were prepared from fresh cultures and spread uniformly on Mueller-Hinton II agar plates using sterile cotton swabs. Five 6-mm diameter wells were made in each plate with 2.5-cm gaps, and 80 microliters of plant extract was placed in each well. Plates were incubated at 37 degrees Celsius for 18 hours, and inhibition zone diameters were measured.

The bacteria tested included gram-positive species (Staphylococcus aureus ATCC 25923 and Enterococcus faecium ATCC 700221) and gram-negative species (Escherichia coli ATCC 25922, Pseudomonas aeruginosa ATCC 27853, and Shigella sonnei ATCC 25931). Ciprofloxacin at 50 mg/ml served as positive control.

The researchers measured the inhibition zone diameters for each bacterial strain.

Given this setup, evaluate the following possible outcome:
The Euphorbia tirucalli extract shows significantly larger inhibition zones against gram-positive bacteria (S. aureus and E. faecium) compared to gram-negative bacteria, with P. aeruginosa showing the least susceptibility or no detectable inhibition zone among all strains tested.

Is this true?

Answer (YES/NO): NO